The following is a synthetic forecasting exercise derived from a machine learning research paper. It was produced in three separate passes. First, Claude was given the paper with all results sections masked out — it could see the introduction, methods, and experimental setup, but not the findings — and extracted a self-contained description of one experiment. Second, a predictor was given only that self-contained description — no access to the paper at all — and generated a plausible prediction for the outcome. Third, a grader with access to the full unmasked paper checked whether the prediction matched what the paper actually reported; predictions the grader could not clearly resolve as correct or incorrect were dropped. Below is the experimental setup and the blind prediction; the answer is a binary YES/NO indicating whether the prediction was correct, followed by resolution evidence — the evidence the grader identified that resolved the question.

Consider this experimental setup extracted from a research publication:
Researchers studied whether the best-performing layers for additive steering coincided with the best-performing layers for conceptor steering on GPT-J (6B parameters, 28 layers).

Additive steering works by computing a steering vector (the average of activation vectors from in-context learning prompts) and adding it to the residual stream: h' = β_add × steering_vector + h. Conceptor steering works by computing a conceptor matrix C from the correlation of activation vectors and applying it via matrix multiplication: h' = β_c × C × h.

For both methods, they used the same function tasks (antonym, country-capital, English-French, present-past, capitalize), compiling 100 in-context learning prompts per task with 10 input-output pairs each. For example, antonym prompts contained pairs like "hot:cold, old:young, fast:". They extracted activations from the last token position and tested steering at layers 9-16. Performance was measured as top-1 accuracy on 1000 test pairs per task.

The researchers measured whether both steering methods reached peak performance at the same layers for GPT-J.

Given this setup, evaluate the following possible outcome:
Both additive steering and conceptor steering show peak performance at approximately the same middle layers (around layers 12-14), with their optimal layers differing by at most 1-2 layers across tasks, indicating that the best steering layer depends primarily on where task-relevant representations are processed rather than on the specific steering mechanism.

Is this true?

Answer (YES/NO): YES